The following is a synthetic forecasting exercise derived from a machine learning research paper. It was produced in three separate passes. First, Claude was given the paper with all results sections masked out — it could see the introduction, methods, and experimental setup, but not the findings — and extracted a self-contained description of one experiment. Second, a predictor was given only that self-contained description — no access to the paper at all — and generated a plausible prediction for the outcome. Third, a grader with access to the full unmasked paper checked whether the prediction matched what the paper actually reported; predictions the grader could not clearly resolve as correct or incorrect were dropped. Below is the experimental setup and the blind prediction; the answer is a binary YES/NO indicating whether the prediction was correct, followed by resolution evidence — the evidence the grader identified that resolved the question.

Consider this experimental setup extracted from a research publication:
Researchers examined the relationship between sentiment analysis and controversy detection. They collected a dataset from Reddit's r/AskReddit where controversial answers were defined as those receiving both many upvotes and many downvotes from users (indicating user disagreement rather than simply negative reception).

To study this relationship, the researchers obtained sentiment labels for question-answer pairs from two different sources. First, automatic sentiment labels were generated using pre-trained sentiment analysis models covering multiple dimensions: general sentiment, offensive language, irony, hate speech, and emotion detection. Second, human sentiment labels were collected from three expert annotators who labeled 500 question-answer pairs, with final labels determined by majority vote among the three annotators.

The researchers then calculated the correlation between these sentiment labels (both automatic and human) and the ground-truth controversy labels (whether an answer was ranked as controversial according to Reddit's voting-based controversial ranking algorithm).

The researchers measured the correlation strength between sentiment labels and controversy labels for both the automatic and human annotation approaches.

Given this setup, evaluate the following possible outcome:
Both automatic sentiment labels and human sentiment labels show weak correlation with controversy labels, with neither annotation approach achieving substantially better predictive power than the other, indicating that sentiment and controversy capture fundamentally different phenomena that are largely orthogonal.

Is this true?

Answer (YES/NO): YES